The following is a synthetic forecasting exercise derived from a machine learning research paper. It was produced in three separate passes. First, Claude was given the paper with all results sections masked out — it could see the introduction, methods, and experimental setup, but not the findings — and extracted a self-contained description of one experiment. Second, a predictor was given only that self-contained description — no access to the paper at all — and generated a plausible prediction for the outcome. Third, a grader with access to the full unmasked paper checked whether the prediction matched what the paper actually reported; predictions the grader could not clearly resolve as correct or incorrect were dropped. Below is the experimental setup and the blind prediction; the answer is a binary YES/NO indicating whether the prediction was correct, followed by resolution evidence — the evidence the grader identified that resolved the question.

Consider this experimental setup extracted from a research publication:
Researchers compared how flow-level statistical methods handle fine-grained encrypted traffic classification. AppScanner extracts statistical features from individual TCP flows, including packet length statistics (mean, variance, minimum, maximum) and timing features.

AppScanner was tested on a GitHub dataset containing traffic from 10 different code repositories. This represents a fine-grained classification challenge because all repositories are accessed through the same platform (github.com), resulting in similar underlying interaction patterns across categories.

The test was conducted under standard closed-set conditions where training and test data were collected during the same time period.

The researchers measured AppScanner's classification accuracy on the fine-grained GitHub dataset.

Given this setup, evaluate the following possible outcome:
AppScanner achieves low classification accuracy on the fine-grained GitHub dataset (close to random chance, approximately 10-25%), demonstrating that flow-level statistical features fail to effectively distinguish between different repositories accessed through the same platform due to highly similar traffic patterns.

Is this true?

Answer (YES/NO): NO